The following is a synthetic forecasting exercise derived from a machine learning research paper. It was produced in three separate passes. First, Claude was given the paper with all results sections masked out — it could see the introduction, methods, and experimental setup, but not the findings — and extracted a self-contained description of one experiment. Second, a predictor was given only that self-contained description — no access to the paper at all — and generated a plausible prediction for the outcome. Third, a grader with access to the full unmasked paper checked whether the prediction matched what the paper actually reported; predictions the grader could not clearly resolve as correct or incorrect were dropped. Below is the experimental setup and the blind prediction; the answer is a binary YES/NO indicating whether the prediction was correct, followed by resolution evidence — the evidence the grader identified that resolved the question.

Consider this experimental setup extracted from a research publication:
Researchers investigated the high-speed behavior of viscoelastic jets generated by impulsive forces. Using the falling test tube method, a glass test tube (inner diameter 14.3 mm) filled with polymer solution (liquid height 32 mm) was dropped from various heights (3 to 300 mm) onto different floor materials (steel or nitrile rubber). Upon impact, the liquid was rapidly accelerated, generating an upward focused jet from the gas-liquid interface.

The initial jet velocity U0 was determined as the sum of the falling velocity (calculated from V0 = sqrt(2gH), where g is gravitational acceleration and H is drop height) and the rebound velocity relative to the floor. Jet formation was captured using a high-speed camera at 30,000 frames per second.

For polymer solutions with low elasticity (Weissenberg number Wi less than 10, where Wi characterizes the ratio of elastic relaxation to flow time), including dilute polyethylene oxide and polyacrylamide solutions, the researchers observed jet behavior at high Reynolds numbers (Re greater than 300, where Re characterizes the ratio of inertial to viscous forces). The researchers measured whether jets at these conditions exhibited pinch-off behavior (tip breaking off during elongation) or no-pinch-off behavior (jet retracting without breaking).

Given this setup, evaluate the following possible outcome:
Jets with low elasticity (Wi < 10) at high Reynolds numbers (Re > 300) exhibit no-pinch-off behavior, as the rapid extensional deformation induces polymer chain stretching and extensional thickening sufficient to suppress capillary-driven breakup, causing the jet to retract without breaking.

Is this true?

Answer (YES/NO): NO